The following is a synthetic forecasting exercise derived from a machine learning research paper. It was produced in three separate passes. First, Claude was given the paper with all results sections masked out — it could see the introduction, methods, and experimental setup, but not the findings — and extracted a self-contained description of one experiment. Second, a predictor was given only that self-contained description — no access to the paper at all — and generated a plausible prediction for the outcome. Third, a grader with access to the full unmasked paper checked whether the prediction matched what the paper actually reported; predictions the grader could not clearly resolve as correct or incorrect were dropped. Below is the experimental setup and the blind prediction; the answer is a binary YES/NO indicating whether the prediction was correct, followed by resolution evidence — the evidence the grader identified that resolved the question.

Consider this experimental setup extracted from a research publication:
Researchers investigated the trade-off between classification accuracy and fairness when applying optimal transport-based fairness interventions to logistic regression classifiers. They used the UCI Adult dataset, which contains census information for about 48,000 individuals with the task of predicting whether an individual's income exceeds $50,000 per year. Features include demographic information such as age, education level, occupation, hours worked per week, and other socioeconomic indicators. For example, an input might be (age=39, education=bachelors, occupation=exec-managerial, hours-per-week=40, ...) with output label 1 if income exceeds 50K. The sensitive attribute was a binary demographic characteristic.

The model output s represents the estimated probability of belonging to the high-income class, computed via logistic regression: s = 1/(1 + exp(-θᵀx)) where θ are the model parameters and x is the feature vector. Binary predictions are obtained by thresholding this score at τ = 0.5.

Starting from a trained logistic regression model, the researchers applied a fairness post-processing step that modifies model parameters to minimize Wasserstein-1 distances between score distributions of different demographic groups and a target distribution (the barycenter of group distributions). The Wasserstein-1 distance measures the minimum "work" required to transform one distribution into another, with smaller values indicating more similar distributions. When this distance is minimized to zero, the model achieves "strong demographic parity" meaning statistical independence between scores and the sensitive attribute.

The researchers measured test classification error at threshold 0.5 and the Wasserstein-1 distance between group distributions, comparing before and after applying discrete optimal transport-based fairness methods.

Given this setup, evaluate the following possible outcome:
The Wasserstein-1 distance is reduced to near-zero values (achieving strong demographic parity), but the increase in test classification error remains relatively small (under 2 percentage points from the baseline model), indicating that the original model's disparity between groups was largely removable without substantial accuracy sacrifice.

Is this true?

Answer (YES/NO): NO